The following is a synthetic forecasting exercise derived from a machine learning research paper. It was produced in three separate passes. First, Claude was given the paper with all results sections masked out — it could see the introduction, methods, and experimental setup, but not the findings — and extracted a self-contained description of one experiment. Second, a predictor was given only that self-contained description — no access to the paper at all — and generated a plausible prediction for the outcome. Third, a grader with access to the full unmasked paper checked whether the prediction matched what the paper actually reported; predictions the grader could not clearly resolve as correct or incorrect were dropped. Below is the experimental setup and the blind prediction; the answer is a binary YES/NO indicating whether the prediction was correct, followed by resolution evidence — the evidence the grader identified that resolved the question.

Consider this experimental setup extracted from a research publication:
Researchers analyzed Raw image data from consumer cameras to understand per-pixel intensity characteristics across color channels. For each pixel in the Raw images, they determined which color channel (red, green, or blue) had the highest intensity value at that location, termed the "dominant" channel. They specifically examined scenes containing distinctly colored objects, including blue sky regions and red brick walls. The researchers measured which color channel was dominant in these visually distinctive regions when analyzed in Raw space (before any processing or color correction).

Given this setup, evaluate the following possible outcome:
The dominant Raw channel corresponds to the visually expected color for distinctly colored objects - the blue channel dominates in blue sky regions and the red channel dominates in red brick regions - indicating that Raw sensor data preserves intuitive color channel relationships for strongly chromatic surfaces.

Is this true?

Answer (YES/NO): NO